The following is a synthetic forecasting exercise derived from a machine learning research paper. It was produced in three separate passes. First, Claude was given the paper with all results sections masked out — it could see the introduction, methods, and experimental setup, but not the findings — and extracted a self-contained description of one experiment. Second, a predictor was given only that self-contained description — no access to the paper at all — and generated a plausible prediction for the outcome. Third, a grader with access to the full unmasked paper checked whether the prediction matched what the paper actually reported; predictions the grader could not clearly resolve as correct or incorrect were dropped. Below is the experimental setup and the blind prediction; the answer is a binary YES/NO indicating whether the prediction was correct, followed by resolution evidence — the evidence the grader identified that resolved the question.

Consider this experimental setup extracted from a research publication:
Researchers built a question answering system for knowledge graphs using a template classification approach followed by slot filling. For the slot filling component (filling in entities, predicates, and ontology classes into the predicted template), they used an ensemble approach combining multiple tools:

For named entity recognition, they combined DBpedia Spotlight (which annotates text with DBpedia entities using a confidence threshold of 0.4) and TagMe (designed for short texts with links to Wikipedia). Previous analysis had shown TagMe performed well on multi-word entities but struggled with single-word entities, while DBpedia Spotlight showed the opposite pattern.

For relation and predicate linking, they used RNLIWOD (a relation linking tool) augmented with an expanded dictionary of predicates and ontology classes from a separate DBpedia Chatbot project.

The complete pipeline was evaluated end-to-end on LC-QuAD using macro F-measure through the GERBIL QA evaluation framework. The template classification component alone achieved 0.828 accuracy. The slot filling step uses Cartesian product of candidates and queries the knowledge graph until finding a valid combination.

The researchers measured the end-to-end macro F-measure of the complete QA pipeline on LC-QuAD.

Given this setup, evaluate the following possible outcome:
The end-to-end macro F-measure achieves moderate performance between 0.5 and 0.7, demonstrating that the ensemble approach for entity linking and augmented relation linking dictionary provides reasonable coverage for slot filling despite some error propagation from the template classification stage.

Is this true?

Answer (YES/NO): NO